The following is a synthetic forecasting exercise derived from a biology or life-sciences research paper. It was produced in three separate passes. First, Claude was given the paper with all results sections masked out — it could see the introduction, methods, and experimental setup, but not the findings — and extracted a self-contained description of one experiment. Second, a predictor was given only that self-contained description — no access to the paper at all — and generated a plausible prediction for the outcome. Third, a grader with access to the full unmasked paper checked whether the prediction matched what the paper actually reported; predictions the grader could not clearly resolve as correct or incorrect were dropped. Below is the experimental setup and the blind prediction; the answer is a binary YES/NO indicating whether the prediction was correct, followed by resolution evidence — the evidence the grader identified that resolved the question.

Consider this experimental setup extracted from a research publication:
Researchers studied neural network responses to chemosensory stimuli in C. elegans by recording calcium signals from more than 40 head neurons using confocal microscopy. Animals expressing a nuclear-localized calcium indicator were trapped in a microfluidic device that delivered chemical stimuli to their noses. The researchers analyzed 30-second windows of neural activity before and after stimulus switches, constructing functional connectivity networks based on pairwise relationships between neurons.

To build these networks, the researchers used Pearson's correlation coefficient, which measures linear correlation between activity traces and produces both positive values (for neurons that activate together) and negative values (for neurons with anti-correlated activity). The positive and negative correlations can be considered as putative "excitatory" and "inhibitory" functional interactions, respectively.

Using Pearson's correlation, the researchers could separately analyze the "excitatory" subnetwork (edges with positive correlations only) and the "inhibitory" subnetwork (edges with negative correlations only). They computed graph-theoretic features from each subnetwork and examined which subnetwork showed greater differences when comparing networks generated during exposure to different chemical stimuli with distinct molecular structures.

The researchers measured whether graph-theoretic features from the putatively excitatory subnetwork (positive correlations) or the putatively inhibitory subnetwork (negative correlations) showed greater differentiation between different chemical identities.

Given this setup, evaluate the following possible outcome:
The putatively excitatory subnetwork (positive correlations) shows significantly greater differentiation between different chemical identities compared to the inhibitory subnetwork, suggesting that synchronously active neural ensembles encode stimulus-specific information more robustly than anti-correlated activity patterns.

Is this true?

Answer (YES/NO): YES